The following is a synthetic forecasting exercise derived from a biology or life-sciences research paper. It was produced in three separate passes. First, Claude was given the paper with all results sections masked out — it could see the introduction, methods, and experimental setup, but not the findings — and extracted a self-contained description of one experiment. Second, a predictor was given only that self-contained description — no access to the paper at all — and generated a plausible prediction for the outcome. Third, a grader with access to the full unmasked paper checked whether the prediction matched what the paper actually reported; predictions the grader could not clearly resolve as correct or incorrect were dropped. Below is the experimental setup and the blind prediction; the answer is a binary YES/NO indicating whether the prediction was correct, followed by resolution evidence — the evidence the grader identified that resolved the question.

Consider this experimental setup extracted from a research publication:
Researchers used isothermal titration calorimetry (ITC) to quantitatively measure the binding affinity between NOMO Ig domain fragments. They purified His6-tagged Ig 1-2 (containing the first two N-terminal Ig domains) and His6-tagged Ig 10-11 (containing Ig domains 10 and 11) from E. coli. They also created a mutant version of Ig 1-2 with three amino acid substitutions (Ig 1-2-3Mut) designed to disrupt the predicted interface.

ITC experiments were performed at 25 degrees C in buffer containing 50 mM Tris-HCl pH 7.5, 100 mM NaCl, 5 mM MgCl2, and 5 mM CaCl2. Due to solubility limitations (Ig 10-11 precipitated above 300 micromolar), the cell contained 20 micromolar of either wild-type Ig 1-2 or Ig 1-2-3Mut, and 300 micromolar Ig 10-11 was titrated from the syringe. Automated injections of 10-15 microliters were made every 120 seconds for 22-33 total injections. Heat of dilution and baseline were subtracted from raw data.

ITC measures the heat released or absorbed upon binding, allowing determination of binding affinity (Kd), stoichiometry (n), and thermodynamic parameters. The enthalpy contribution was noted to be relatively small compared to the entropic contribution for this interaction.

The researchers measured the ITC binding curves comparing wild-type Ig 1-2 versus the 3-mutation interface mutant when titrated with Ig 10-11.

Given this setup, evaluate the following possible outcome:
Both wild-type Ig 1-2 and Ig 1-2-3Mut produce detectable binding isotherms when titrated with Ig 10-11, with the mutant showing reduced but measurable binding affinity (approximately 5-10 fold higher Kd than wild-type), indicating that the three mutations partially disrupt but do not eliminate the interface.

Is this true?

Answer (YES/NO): NO